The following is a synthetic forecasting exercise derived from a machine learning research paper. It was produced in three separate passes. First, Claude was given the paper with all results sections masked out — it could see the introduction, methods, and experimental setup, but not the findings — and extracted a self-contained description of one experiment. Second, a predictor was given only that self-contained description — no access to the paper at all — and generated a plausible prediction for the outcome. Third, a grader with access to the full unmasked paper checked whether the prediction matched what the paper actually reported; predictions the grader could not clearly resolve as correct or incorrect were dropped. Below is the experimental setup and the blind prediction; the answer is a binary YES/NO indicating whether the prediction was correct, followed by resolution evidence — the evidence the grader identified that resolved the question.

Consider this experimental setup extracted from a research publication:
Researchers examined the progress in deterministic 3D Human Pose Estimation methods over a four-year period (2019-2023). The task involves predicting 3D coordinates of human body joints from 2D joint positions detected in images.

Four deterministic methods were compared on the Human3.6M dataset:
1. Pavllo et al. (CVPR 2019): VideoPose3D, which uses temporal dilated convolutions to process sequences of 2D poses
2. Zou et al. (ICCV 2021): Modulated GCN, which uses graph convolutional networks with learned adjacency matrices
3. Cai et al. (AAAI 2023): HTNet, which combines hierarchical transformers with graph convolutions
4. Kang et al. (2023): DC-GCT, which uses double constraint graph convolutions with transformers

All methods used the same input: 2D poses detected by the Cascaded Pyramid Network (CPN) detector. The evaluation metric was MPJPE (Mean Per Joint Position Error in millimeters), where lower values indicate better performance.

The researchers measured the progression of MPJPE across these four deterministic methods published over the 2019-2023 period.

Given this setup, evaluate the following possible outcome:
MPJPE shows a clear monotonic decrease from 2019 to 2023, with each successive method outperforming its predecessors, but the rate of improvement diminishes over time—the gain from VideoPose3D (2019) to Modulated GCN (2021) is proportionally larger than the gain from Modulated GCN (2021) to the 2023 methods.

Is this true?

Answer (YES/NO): YES